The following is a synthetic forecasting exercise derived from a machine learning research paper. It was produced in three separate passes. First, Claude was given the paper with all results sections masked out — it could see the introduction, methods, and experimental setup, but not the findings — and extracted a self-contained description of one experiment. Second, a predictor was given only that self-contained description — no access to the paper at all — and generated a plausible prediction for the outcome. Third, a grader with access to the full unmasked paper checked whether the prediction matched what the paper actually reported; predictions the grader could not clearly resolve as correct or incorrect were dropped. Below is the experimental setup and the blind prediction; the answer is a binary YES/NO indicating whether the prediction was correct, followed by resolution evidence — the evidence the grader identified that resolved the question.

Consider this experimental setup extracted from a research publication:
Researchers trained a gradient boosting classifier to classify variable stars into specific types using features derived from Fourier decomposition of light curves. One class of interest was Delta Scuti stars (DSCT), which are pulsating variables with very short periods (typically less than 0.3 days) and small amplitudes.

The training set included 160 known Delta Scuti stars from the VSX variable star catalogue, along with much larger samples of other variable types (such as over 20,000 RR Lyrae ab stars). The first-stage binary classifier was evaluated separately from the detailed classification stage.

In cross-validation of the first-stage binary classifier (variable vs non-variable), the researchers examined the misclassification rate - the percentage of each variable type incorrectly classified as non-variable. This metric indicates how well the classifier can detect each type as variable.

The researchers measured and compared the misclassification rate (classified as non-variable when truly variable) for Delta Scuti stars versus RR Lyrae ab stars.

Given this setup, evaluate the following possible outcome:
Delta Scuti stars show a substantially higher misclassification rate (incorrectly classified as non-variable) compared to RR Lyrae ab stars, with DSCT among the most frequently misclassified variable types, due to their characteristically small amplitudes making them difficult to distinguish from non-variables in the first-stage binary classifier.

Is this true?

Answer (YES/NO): YES